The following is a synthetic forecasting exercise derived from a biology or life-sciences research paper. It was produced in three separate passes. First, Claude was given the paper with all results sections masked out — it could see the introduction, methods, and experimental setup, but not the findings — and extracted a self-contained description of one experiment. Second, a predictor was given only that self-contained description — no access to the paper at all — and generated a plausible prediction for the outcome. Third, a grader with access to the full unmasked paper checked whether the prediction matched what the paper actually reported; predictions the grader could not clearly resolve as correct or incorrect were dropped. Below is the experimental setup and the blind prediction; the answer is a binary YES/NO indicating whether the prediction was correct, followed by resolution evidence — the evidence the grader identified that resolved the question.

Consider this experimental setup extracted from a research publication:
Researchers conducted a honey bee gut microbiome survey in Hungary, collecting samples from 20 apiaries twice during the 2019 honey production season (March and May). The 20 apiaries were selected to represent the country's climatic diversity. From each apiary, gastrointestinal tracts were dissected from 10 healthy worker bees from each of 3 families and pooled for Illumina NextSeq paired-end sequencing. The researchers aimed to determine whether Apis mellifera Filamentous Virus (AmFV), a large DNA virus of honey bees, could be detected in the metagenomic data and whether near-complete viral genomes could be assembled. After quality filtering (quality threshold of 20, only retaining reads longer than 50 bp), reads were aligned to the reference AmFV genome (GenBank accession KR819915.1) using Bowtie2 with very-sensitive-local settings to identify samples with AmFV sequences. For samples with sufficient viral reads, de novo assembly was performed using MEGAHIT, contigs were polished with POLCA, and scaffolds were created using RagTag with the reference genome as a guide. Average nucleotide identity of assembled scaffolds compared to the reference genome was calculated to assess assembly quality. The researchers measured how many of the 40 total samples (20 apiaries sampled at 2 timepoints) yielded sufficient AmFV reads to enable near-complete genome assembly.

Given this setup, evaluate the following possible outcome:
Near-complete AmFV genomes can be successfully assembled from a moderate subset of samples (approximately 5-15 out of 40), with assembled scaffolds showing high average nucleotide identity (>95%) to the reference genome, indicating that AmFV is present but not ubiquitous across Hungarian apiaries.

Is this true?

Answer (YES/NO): NO